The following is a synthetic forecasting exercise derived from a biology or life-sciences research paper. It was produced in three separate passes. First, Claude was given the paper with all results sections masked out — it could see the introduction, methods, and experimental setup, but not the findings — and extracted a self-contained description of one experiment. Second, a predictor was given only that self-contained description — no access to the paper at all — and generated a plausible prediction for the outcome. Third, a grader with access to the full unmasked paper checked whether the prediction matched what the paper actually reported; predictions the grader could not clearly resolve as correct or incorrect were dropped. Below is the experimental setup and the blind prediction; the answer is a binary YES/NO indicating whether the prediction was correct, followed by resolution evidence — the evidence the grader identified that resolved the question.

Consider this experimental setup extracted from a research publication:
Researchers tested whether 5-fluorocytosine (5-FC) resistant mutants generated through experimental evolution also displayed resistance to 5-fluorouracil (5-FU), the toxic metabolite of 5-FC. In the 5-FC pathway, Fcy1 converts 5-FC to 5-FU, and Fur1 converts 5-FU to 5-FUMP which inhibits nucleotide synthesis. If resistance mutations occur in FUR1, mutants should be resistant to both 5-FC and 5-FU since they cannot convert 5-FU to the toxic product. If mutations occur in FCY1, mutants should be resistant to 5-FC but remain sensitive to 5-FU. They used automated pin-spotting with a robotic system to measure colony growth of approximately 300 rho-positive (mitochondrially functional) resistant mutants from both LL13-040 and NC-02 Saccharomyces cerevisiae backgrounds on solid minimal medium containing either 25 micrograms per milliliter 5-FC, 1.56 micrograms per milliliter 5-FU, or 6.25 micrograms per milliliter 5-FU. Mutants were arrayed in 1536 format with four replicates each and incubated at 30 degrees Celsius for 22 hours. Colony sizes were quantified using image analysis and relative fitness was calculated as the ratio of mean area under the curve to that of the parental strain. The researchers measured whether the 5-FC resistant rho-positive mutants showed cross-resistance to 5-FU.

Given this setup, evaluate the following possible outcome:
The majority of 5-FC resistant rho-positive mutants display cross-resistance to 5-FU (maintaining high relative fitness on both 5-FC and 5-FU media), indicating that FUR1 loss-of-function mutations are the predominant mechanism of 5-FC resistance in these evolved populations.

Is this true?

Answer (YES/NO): YES